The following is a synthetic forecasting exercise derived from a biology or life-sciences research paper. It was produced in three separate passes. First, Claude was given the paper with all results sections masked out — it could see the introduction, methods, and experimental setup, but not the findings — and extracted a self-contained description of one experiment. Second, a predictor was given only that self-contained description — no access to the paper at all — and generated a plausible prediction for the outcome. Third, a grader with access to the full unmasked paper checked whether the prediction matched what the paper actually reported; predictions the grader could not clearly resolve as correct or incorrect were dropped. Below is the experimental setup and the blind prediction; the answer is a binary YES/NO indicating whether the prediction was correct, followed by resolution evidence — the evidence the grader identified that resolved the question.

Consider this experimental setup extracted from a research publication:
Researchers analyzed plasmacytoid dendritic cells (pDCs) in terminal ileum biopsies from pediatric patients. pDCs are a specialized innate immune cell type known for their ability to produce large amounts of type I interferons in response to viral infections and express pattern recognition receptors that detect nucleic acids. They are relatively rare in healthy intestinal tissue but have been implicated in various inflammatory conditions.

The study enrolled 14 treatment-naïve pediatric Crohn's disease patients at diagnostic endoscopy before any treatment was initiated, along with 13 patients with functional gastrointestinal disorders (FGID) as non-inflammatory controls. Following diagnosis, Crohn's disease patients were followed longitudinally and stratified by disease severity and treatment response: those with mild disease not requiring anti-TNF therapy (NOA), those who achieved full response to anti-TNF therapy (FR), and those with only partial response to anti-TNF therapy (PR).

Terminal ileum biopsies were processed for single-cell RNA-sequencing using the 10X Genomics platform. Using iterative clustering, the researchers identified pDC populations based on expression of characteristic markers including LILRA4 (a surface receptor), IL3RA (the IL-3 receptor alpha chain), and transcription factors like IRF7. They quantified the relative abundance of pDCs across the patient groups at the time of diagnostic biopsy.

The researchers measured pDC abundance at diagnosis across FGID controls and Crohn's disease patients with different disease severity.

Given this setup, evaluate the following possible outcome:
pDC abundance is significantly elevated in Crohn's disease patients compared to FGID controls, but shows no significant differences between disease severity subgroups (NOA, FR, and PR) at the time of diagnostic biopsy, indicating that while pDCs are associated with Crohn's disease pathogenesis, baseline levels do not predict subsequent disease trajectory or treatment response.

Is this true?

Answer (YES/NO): NO